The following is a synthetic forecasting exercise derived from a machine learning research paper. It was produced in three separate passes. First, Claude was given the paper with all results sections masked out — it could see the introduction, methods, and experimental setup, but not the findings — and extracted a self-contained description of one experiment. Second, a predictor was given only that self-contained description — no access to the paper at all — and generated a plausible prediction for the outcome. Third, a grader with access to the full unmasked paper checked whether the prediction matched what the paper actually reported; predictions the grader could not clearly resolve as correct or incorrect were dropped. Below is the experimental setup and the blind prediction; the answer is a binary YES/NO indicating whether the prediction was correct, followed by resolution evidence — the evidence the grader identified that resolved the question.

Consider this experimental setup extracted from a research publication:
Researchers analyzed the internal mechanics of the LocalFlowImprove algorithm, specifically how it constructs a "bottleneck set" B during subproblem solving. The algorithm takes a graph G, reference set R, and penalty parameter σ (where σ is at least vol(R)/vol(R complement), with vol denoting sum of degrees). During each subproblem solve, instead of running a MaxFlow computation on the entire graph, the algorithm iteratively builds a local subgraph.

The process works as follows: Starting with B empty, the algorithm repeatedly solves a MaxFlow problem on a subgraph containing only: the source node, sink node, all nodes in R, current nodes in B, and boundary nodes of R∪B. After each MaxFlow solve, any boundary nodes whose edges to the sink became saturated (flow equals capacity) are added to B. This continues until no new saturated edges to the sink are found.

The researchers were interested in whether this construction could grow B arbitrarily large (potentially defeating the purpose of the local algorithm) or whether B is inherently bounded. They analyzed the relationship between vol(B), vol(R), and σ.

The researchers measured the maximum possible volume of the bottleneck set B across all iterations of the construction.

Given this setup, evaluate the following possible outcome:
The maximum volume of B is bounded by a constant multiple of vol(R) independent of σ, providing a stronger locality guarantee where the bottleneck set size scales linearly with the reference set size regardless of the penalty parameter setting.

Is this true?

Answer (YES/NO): NO